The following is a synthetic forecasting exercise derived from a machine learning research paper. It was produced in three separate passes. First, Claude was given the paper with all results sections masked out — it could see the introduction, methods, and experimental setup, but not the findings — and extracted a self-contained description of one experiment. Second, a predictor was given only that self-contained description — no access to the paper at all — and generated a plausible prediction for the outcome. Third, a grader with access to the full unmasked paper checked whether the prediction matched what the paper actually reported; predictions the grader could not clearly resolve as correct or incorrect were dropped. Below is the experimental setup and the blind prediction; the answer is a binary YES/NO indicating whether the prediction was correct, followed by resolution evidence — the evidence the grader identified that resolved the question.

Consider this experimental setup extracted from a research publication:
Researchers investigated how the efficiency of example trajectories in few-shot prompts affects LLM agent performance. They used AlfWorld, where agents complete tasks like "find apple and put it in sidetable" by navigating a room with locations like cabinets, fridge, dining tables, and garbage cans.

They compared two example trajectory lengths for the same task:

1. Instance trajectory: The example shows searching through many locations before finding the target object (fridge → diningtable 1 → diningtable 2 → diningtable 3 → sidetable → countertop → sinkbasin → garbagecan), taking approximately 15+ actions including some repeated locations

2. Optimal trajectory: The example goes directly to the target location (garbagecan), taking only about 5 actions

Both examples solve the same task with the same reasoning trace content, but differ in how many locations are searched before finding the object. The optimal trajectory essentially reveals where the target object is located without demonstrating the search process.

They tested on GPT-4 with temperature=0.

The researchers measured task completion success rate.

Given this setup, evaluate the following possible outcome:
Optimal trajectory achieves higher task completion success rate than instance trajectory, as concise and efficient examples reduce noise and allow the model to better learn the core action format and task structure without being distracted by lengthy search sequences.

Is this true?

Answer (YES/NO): YES